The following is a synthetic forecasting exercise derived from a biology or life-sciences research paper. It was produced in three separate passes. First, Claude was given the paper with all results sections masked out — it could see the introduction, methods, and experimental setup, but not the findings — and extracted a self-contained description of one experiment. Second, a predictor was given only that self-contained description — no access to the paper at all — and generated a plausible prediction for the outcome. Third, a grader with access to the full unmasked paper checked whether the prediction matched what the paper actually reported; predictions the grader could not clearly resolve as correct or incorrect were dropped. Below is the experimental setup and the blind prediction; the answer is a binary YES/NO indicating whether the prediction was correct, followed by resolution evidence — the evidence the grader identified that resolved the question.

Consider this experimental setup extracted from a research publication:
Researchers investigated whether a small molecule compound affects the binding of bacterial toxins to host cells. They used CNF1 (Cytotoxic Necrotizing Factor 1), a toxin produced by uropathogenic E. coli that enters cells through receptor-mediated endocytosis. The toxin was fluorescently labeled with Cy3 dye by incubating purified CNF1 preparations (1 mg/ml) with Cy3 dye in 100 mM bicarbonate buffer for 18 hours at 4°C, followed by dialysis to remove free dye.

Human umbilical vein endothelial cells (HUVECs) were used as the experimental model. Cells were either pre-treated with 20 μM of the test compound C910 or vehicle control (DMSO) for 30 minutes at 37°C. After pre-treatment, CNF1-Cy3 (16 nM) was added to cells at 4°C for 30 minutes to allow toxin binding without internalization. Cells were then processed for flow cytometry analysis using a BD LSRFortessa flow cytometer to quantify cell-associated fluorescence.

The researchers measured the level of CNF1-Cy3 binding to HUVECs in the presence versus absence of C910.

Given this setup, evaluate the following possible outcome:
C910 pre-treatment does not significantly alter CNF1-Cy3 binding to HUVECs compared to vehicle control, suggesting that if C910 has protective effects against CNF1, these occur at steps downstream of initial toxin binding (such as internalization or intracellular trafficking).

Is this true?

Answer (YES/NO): YES